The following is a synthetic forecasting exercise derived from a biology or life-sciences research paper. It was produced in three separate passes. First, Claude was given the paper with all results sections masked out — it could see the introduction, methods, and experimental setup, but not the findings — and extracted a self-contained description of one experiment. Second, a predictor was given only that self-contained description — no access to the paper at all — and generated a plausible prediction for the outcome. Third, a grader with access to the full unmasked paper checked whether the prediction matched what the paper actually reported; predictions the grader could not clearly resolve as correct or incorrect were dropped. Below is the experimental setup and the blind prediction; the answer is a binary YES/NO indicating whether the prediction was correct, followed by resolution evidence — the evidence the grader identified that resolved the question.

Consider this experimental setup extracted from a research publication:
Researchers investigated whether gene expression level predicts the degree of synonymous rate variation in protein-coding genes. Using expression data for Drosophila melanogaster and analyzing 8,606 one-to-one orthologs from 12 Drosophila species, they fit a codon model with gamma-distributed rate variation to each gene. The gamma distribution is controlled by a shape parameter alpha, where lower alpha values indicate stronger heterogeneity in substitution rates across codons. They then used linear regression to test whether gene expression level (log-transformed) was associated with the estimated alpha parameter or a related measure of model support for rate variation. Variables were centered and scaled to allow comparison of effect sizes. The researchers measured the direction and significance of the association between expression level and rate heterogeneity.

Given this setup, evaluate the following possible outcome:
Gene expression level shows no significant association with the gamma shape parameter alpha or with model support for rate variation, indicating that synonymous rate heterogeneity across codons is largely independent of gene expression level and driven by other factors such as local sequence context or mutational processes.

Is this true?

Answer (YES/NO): NO